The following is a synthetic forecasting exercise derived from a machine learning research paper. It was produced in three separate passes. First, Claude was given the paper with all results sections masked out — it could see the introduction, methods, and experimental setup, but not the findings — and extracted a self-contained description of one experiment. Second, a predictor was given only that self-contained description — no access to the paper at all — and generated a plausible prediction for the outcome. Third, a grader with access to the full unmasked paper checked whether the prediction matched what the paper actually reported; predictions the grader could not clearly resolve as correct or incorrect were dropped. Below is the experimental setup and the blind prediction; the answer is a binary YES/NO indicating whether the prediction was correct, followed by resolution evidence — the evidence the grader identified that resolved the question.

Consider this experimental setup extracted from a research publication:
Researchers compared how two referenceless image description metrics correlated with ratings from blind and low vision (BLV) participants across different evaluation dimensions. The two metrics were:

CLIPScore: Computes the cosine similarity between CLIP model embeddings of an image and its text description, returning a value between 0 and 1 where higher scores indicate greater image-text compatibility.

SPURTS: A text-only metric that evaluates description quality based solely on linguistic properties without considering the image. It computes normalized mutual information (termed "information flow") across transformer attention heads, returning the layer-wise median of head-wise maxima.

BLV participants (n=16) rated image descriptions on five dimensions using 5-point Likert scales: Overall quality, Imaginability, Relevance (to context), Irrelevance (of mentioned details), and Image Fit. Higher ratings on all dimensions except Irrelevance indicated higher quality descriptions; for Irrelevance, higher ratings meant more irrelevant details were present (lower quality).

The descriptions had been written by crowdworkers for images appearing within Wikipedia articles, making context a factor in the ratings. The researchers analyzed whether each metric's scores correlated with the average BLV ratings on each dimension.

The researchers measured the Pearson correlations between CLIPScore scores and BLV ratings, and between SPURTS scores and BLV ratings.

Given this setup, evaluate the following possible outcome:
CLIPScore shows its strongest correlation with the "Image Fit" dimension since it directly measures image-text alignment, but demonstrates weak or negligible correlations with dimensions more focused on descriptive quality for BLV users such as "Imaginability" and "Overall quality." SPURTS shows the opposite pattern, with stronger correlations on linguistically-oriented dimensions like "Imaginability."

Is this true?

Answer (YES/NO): NO